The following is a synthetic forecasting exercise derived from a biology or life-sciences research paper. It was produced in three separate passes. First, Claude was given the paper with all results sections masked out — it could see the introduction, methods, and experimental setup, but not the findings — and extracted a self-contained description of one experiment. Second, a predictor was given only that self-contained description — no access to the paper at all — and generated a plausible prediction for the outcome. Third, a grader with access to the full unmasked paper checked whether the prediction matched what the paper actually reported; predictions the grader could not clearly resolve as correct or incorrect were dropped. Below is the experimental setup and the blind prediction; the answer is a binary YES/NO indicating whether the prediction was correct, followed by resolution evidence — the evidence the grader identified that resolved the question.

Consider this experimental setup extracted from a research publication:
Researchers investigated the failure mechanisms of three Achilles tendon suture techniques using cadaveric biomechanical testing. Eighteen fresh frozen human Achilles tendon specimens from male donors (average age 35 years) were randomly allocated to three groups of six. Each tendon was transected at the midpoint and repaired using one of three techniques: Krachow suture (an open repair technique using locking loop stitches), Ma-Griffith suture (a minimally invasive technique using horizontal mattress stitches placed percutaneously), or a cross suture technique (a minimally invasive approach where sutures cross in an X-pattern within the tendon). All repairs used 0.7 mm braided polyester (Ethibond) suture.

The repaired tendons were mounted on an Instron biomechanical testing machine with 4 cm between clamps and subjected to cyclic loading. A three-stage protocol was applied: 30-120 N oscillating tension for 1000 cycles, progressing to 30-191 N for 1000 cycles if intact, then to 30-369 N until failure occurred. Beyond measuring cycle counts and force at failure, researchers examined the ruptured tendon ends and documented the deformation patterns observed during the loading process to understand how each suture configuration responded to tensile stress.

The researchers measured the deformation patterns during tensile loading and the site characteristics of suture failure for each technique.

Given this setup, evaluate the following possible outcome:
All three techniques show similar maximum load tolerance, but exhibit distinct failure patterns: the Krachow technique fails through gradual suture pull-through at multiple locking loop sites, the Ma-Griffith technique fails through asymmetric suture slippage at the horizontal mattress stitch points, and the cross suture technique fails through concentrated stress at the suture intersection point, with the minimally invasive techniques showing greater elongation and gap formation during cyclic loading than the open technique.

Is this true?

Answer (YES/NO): NO